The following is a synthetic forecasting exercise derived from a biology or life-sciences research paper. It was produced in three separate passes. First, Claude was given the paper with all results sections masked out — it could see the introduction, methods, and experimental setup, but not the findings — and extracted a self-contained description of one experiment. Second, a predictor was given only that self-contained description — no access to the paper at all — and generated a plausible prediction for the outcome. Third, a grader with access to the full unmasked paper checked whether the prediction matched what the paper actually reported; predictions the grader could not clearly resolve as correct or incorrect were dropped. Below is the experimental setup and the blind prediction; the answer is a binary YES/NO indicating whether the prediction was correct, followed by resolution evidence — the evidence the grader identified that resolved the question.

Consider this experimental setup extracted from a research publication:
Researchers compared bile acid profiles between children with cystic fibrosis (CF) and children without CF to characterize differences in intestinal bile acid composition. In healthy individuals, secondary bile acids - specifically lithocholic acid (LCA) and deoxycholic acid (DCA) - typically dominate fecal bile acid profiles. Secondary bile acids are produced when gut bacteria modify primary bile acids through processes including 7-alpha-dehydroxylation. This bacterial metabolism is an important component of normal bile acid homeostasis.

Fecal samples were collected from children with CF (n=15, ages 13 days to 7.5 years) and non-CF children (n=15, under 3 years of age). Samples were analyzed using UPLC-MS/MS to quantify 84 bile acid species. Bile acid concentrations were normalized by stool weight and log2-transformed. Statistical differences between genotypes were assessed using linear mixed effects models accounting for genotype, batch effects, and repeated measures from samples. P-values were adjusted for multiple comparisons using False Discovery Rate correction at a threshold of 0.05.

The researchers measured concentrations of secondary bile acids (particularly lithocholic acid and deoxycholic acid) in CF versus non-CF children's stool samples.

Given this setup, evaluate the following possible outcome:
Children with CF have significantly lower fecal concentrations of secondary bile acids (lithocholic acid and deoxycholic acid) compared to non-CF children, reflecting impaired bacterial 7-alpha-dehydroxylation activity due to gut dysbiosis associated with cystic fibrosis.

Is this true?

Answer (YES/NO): NO